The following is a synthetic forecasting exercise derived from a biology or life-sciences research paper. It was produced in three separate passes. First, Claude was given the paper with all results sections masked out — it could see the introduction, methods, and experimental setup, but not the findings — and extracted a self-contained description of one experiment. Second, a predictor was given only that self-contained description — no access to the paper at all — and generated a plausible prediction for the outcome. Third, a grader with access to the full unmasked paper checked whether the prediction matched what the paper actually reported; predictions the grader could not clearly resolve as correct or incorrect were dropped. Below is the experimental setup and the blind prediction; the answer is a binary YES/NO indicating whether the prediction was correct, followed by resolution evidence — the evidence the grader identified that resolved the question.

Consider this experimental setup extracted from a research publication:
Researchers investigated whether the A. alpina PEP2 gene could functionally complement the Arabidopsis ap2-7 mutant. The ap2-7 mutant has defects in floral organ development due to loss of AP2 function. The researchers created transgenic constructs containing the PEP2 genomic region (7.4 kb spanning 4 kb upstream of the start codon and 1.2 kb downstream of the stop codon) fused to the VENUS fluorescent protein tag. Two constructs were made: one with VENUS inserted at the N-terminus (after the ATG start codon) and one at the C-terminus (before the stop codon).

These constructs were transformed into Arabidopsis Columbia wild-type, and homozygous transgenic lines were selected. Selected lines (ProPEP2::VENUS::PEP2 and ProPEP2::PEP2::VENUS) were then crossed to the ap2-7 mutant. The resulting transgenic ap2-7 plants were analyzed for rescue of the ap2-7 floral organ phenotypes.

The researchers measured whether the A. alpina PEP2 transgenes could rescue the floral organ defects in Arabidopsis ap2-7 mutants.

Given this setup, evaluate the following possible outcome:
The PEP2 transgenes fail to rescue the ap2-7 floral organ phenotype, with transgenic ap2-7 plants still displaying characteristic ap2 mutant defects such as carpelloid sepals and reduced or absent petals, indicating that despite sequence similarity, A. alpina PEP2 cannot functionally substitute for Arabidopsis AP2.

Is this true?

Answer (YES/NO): NO